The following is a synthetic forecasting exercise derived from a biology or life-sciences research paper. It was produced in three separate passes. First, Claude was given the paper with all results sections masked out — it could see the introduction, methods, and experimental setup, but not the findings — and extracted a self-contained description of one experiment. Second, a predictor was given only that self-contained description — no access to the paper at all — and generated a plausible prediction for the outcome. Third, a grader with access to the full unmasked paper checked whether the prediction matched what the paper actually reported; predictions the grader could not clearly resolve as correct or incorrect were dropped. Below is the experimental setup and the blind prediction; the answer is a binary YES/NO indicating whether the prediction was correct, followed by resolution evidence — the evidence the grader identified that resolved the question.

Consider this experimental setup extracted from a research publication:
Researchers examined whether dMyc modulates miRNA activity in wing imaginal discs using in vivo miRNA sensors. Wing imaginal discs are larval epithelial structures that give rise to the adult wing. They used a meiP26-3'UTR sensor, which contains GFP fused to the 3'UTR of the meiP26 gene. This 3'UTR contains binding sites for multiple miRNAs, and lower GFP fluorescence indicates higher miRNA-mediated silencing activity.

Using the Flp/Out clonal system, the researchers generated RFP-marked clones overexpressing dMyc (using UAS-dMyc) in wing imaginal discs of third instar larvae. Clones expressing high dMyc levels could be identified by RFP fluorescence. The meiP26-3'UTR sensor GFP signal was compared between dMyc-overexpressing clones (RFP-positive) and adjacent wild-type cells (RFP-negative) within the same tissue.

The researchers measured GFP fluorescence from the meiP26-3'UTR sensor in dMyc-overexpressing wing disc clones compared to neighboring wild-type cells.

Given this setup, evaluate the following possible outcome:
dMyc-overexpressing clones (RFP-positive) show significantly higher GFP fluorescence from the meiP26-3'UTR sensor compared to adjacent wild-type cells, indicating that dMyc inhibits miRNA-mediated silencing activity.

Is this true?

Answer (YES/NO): NO